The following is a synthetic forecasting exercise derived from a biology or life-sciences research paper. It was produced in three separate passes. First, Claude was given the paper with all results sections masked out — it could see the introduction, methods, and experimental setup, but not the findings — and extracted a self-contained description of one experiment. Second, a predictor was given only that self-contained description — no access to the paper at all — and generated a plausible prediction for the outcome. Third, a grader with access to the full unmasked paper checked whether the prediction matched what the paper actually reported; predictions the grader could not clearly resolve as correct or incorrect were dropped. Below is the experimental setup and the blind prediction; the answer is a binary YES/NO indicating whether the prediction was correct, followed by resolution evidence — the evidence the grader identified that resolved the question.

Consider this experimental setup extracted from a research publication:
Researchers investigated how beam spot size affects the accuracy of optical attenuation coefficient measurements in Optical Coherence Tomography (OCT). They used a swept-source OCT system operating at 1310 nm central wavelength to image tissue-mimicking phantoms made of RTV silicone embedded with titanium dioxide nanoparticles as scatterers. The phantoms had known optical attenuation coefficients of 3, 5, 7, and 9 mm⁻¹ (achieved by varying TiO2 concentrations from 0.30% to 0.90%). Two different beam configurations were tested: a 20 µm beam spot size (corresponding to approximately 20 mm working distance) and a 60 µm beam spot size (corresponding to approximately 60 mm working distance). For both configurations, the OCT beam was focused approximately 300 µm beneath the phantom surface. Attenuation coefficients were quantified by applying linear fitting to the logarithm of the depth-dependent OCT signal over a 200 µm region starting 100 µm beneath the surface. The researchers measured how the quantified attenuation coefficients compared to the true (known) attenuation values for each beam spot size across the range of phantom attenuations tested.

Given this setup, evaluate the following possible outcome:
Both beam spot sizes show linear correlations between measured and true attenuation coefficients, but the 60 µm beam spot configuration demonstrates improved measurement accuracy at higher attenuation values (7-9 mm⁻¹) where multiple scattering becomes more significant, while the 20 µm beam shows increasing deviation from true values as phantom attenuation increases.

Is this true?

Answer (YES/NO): NO